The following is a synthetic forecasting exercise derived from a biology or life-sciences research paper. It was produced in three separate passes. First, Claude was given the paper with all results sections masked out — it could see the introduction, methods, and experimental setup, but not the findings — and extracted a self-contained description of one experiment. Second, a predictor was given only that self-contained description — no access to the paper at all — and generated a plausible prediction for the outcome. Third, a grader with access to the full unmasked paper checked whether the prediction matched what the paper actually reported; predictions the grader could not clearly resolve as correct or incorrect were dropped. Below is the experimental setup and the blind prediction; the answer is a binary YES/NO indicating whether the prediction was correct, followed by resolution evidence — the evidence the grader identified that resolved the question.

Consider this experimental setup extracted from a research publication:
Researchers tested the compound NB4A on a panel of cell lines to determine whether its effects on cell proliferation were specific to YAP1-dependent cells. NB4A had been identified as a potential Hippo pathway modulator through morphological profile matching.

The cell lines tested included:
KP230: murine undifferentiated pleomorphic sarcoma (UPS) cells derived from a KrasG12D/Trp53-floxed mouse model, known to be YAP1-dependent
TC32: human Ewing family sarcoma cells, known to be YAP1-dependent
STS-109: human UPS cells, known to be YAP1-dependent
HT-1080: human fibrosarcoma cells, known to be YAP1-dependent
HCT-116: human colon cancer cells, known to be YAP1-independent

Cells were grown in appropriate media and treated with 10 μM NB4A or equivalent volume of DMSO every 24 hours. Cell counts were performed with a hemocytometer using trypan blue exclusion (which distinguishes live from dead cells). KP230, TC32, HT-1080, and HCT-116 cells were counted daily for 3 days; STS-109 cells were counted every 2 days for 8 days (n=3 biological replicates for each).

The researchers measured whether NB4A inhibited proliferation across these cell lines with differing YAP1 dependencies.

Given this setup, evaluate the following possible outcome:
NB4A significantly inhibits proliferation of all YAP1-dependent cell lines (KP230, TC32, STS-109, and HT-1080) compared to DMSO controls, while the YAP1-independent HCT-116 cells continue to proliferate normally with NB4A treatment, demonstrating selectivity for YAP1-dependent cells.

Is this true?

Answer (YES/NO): NO